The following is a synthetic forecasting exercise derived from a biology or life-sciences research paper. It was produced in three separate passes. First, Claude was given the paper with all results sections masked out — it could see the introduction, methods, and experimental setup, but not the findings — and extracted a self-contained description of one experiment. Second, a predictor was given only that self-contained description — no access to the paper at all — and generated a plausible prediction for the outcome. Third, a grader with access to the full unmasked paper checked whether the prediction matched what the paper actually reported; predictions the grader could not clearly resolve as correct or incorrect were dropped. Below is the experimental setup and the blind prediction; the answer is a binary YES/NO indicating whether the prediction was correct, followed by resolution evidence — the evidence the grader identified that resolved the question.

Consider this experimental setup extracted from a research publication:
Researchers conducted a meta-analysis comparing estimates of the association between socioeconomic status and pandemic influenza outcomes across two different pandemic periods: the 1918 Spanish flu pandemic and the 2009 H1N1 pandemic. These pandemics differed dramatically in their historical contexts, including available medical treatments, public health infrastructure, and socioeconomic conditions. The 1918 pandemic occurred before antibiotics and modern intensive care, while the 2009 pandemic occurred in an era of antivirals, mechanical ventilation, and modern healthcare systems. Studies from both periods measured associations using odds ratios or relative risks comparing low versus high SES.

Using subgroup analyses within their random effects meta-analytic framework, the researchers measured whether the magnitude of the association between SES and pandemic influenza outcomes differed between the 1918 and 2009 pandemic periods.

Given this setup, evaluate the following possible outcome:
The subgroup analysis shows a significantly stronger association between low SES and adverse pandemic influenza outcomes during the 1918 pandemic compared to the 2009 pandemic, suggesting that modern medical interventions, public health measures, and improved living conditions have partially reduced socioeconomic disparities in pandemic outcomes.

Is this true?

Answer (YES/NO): NO